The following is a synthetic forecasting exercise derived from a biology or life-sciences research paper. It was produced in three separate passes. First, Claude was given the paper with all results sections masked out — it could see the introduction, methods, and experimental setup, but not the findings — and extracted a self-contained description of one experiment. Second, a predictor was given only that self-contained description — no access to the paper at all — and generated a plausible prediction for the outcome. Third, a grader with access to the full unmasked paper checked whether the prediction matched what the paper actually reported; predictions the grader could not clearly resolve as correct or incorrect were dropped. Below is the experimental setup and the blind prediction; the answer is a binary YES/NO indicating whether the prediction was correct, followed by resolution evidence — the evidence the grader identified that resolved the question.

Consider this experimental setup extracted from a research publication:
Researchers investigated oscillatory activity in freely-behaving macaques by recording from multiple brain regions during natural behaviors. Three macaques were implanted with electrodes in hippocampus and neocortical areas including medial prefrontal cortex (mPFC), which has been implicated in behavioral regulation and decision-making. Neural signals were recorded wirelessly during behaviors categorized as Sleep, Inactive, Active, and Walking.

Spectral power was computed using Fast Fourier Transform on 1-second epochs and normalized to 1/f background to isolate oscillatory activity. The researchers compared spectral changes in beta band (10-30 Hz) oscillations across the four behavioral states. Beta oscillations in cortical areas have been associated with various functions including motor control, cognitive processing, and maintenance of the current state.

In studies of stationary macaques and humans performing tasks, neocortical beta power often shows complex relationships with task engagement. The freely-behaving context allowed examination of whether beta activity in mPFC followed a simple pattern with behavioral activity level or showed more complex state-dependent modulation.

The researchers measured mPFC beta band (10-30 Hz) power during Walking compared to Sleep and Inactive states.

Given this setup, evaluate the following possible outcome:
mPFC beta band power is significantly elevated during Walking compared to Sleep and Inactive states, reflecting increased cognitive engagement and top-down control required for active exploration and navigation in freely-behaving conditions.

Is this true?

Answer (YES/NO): NO